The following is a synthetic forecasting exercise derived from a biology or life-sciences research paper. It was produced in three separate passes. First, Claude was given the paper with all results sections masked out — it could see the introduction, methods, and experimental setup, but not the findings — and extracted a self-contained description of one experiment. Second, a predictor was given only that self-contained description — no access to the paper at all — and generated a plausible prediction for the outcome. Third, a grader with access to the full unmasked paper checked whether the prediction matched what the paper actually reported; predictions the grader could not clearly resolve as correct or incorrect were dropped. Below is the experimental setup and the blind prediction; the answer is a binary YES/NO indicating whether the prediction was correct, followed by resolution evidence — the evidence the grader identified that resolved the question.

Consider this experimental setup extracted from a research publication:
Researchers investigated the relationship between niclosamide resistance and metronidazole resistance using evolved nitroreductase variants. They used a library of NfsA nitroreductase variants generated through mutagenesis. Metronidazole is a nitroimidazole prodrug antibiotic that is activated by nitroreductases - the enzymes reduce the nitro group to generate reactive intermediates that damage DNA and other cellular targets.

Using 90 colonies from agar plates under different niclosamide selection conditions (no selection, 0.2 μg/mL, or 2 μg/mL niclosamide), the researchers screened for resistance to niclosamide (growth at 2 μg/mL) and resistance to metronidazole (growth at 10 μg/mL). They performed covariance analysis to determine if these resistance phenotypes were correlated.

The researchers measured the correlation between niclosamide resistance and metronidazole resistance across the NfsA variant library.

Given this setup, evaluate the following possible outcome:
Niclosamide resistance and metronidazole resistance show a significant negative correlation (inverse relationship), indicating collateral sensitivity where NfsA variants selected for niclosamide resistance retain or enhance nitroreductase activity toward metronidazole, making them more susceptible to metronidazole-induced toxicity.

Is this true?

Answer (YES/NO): YES